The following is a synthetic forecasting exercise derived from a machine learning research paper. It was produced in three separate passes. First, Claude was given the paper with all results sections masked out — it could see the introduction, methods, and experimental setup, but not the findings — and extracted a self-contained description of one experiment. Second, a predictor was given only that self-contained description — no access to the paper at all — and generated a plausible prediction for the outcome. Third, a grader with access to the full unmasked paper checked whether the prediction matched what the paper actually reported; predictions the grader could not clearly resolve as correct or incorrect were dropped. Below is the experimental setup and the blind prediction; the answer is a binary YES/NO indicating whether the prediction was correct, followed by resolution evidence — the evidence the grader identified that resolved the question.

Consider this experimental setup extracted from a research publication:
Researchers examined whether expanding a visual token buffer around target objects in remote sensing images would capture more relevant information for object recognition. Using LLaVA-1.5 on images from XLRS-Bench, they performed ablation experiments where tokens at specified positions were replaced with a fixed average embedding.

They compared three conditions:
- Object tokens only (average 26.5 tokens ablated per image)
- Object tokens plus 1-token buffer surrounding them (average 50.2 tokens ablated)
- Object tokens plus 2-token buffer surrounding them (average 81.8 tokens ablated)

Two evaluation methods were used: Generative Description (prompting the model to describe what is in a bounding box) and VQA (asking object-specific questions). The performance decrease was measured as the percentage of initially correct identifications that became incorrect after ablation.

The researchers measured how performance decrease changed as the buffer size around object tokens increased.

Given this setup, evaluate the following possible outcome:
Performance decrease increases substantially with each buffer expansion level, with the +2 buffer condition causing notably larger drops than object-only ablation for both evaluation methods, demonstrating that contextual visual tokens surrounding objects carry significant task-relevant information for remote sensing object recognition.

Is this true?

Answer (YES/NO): YES